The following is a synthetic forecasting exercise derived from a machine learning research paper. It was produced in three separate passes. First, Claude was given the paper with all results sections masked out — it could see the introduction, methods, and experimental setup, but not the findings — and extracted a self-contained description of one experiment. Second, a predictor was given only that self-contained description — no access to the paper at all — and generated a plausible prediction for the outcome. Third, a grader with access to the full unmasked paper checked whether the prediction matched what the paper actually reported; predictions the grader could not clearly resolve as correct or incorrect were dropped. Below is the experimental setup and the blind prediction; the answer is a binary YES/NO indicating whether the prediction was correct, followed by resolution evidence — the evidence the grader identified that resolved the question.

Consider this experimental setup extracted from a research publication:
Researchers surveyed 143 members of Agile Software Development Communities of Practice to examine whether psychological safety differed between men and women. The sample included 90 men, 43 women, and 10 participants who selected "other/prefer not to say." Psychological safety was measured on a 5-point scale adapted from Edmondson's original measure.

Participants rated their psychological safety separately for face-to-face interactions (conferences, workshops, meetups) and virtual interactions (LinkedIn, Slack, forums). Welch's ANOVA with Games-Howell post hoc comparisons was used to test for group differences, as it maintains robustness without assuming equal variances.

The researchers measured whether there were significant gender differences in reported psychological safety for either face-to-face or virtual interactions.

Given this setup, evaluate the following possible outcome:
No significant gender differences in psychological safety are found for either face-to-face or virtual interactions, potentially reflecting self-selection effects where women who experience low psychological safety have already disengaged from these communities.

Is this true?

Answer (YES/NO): YES